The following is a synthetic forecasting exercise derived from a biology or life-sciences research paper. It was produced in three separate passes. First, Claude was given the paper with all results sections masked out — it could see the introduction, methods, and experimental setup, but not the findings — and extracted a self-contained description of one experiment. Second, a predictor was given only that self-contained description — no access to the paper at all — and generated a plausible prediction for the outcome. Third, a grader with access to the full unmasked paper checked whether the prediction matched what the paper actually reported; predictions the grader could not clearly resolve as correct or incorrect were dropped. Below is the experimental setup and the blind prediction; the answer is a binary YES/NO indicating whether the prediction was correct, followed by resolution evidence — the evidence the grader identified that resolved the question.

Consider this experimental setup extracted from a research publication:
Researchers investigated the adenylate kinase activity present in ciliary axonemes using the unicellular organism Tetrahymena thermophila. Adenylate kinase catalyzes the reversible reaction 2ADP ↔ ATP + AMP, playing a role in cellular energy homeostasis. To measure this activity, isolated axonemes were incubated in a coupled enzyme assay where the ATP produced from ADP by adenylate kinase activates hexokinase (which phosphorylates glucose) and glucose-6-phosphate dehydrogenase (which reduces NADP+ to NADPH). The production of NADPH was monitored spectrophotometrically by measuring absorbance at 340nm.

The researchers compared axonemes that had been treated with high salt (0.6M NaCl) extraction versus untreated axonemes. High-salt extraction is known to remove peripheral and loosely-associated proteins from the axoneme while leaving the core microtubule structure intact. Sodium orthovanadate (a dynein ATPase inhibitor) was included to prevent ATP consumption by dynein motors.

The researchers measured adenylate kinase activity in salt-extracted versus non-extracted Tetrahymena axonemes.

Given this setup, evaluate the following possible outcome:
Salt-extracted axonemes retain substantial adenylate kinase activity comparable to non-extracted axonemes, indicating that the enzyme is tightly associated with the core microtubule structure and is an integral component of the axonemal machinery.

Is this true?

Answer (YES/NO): YES